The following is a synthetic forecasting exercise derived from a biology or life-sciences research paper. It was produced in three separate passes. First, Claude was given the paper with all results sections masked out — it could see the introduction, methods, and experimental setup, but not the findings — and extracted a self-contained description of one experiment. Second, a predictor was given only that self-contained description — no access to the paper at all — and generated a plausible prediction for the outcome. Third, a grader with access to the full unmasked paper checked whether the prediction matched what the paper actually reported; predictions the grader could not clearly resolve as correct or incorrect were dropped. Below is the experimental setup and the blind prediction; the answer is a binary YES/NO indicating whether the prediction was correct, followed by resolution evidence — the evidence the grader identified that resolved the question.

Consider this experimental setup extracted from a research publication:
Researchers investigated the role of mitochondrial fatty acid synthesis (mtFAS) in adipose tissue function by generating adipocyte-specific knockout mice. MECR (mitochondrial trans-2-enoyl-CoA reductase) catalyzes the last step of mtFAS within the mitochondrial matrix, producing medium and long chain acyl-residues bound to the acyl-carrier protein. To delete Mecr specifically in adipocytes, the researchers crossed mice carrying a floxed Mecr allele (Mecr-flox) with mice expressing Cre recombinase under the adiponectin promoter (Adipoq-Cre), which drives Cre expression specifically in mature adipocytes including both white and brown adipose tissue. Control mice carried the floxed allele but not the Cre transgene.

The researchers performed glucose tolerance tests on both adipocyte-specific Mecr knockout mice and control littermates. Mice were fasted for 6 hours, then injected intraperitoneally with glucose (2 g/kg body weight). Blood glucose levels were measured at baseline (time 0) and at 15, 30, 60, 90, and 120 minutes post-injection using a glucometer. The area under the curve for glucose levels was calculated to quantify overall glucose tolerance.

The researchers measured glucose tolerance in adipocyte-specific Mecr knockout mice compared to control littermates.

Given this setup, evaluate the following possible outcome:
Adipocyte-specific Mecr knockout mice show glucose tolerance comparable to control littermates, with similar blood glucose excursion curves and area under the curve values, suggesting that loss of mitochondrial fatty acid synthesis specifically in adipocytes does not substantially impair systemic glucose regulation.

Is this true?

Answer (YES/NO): NO